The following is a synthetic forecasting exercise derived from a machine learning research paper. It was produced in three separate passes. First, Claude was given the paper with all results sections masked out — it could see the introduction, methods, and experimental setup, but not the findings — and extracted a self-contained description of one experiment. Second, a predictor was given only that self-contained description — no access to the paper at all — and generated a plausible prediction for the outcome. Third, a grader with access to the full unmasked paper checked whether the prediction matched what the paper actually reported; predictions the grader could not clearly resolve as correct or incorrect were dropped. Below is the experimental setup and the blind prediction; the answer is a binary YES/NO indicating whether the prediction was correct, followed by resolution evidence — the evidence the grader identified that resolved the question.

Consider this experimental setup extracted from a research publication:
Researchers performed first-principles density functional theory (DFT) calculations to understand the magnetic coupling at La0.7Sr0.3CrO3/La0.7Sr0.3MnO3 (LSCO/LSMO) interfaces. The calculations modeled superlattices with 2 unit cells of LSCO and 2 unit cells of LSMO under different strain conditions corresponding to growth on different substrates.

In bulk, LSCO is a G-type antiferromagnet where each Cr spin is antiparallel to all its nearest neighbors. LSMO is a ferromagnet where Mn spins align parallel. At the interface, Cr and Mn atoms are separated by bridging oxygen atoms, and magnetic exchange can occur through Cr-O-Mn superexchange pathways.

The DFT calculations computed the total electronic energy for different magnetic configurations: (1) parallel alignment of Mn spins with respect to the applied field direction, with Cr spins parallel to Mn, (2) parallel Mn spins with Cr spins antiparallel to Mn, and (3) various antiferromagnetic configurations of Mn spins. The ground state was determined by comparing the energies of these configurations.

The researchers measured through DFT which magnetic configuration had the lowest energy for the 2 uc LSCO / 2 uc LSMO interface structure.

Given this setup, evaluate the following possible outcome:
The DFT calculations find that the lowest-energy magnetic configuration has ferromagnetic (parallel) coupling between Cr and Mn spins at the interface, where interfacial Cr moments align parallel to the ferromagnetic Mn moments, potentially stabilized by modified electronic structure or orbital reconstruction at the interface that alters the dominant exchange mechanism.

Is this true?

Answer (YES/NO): NO